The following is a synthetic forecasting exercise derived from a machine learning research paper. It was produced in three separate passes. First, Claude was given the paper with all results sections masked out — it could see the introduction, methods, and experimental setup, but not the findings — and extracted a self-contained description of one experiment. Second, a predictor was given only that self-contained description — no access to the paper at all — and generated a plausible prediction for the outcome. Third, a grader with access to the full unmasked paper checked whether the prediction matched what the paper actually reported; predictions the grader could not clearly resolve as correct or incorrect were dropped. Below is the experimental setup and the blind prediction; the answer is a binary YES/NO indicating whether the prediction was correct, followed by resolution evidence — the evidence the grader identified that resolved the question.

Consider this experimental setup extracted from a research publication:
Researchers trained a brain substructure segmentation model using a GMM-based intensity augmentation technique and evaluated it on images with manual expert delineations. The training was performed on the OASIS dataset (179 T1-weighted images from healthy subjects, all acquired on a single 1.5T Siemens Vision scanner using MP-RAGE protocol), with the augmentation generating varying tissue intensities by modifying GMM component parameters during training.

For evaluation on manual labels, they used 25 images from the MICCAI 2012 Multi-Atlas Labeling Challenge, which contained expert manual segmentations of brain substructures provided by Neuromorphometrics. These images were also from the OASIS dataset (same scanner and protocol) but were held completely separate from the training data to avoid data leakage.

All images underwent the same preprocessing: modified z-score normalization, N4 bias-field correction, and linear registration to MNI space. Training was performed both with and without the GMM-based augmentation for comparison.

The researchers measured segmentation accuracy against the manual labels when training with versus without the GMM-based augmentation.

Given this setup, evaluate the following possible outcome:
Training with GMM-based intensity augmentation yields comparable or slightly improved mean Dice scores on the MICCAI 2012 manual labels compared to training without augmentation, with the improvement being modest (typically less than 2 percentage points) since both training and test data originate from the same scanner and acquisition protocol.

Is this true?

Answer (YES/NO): YES